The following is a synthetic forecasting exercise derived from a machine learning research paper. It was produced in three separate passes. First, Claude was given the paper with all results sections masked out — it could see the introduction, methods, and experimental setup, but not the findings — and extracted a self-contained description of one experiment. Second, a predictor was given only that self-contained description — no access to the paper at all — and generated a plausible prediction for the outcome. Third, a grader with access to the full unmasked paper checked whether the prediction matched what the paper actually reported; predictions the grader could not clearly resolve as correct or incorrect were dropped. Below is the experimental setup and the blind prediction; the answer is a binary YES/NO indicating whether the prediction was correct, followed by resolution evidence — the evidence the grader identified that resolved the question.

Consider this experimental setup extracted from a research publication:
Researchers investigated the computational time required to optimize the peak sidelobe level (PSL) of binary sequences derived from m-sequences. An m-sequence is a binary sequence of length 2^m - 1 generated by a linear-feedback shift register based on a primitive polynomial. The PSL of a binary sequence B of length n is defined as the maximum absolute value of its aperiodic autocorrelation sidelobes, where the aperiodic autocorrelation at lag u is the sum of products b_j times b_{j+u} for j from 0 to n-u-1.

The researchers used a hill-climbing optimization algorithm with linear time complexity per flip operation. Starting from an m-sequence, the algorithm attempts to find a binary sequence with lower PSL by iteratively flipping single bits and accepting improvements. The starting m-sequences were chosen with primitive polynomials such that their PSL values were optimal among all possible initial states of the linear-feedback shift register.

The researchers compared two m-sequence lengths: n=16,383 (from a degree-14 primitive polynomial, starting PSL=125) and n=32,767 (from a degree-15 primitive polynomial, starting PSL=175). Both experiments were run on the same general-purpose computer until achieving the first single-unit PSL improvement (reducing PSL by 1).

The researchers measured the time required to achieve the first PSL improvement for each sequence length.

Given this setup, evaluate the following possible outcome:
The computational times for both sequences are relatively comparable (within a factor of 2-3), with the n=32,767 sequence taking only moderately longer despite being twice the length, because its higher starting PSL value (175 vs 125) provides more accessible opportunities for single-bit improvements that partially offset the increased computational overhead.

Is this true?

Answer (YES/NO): NO